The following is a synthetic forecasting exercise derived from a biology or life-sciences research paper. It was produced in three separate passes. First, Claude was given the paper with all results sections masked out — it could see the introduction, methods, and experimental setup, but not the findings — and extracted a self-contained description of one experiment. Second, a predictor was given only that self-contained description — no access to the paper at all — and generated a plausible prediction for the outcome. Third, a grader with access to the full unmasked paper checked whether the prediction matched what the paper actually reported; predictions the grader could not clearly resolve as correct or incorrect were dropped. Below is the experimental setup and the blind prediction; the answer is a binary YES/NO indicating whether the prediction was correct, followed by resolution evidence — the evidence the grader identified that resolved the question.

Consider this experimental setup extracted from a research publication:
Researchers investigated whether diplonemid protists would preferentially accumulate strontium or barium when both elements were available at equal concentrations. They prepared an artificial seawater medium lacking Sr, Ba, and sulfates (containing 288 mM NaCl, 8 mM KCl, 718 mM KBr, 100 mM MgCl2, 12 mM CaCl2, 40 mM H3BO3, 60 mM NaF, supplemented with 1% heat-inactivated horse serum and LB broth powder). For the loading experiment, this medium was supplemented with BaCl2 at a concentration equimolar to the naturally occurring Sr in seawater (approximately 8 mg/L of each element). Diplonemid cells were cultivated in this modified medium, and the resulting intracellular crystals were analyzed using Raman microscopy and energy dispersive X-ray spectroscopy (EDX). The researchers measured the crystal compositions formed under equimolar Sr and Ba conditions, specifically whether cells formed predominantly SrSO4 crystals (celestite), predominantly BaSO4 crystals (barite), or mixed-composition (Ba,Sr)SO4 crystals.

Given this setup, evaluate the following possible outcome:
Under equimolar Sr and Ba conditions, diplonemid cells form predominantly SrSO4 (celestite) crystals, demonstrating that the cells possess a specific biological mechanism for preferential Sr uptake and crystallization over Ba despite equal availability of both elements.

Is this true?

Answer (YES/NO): NO